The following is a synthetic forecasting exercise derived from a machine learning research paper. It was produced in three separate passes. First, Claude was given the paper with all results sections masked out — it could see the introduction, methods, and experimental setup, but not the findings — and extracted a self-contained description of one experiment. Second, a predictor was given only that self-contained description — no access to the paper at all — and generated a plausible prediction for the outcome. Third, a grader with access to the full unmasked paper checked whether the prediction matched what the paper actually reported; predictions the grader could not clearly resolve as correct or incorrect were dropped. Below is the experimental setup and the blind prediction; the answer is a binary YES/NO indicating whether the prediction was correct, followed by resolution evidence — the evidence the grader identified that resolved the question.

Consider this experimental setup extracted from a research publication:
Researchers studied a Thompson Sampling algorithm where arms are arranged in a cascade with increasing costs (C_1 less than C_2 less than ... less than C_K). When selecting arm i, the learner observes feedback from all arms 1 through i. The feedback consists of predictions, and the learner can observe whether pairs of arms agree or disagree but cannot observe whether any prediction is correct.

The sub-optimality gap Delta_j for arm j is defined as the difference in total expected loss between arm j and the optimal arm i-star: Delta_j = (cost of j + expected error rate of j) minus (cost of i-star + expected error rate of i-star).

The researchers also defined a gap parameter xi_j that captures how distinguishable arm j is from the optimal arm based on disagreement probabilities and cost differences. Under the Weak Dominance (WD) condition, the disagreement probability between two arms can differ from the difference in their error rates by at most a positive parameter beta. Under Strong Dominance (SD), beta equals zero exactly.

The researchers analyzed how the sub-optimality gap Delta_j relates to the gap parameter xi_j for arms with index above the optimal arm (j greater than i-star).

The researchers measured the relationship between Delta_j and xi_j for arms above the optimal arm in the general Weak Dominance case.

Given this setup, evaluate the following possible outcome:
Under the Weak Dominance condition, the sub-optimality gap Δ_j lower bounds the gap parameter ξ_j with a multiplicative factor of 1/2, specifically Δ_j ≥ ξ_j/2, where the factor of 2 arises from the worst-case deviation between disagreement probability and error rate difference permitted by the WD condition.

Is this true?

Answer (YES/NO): NO